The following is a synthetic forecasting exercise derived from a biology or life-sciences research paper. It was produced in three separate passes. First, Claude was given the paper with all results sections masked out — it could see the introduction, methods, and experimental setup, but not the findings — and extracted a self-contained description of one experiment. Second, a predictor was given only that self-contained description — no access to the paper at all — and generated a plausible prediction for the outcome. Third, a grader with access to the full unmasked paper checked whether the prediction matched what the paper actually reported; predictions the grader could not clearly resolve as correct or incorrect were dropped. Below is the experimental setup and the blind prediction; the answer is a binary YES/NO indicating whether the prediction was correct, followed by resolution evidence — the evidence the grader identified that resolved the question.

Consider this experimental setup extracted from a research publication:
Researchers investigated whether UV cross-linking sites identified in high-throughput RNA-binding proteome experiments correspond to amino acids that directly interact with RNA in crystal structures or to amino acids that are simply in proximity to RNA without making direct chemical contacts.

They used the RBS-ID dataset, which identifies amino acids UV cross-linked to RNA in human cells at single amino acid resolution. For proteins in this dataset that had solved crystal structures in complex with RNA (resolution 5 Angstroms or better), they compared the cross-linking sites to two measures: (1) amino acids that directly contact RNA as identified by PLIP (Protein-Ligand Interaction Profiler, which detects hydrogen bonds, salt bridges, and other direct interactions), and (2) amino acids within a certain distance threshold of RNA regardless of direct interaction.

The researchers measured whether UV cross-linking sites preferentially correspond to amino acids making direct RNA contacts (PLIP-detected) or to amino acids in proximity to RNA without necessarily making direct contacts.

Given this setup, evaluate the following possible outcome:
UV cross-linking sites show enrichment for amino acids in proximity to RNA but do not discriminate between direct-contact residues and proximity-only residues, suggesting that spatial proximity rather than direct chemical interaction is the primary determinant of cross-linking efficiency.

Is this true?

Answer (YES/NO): YES